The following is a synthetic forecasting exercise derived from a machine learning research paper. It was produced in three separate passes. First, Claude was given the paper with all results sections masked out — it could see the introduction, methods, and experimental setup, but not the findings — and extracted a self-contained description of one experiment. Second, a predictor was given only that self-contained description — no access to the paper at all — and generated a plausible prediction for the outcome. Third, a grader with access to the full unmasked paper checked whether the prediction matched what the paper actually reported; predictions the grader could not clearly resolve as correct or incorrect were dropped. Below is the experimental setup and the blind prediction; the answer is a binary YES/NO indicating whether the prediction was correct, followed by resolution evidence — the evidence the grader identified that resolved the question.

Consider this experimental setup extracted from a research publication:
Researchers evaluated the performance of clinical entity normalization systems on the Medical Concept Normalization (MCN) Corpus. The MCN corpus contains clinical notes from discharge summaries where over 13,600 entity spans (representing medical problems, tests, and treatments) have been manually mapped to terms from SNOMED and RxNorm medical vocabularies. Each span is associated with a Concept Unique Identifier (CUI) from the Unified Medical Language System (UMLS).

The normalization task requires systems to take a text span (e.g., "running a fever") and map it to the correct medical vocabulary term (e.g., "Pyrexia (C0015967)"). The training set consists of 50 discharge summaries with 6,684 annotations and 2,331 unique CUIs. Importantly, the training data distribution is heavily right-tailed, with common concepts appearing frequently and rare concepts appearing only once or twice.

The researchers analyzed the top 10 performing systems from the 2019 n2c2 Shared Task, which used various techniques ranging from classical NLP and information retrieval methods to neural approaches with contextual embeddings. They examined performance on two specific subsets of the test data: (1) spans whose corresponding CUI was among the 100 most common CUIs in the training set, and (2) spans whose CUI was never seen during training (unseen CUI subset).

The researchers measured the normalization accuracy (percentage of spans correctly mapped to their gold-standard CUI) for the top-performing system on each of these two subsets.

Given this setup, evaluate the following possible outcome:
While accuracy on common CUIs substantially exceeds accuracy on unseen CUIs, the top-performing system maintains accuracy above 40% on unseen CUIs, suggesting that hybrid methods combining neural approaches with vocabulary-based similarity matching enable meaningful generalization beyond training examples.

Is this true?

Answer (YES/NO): YES